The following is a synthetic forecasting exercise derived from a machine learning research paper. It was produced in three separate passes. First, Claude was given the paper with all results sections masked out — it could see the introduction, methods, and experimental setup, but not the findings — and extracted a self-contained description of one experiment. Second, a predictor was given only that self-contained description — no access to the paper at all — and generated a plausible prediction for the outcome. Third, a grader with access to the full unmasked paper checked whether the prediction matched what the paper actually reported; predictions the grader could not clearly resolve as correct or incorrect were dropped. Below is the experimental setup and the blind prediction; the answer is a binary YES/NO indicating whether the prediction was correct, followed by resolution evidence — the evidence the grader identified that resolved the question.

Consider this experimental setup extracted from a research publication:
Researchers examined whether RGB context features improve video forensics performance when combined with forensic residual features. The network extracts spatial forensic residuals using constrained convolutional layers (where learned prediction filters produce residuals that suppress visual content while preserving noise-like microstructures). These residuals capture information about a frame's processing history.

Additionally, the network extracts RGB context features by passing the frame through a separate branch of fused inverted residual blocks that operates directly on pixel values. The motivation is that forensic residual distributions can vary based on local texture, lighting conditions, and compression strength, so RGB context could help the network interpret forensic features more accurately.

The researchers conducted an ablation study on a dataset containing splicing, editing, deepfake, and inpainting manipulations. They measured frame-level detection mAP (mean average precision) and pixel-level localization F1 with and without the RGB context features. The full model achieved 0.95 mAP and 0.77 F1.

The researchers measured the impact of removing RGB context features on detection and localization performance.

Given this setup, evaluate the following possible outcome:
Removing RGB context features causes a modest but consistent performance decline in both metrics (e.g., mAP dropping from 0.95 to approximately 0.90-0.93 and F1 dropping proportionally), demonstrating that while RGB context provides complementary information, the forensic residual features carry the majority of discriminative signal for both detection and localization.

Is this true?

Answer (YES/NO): NO